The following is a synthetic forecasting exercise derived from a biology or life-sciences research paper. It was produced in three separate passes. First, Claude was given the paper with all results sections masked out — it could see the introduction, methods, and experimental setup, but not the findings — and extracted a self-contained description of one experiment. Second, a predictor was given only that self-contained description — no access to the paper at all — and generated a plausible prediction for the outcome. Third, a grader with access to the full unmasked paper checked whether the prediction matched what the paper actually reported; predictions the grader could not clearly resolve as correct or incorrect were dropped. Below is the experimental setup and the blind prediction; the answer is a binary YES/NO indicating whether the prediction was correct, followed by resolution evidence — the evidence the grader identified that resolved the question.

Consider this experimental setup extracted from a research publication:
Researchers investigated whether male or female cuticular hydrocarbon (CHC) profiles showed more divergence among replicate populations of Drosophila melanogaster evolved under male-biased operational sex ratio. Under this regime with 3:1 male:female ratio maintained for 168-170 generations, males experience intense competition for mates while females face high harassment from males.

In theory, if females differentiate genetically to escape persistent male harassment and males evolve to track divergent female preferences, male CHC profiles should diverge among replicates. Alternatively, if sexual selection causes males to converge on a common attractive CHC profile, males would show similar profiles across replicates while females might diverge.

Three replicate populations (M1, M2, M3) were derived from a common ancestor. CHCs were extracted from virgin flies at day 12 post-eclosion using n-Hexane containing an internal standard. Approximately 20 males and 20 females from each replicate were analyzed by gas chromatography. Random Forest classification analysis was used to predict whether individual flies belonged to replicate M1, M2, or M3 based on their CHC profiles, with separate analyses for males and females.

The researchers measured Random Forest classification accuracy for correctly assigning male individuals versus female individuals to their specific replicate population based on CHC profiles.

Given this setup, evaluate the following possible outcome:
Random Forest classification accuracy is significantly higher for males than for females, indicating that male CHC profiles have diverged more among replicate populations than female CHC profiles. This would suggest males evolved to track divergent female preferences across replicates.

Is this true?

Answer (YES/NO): NO